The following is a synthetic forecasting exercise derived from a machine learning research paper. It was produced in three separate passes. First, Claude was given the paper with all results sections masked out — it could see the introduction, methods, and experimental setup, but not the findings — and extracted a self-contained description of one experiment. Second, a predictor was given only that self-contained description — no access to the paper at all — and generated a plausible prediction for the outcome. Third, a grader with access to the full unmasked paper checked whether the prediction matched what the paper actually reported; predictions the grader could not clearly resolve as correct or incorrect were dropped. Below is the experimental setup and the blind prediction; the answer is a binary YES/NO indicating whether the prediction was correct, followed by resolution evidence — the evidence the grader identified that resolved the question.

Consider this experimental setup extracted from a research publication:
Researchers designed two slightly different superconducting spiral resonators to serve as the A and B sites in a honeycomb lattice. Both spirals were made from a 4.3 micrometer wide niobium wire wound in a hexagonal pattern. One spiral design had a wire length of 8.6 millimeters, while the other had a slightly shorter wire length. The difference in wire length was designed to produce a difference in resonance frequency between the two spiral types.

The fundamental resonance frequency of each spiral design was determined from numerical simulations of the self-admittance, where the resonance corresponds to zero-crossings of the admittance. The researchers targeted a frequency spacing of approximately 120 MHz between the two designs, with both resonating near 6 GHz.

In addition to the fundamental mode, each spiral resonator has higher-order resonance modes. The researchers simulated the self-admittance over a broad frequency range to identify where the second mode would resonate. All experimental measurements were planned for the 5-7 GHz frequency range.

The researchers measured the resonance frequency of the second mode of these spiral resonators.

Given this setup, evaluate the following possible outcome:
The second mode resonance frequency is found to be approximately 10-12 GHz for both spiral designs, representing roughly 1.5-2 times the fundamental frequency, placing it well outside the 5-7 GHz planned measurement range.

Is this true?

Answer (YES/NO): NO